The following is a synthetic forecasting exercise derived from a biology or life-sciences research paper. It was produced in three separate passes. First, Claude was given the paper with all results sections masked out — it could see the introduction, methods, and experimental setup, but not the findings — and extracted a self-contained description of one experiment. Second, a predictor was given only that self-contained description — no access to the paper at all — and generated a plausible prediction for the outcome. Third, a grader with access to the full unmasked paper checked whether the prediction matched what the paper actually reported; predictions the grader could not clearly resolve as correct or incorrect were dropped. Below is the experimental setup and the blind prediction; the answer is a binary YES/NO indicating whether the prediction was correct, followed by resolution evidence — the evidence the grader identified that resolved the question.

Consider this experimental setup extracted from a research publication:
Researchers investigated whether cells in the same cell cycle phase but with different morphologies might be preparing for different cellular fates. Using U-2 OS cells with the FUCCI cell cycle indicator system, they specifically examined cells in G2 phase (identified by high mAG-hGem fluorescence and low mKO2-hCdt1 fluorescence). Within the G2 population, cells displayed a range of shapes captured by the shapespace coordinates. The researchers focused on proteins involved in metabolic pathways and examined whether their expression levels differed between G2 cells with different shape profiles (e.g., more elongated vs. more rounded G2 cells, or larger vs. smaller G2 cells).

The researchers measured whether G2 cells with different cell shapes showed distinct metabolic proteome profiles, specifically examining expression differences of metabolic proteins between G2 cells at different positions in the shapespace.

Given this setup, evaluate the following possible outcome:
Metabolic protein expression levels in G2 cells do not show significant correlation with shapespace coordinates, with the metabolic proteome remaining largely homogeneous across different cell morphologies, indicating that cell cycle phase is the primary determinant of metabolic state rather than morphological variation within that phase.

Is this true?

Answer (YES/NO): NO